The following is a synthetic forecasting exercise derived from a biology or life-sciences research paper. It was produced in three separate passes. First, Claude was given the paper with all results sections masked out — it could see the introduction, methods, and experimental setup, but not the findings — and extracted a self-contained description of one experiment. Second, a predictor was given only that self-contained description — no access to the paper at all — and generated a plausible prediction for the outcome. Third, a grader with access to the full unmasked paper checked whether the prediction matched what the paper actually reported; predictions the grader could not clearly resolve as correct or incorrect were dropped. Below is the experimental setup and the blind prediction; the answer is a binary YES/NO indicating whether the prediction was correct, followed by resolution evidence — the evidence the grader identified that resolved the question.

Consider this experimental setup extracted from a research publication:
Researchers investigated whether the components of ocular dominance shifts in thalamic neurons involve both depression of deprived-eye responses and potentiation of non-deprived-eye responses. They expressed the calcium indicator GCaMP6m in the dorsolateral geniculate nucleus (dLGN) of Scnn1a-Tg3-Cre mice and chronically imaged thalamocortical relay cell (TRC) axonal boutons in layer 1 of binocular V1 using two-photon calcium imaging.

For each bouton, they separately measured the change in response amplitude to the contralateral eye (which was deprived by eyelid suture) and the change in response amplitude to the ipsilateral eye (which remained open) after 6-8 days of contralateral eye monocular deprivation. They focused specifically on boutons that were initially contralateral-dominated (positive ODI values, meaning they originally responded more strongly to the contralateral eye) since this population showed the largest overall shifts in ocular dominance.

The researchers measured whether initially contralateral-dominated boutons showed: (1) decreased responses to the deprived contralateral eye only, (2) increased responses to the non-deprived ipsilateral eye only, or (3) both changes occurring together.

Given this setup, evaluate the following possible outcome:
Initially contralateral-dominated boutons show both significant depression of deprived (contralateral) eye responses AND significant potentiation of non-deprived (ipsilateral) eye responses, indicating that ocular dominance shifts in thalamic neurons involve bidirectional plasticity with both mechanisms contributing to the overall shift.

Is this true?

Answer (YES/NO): YES